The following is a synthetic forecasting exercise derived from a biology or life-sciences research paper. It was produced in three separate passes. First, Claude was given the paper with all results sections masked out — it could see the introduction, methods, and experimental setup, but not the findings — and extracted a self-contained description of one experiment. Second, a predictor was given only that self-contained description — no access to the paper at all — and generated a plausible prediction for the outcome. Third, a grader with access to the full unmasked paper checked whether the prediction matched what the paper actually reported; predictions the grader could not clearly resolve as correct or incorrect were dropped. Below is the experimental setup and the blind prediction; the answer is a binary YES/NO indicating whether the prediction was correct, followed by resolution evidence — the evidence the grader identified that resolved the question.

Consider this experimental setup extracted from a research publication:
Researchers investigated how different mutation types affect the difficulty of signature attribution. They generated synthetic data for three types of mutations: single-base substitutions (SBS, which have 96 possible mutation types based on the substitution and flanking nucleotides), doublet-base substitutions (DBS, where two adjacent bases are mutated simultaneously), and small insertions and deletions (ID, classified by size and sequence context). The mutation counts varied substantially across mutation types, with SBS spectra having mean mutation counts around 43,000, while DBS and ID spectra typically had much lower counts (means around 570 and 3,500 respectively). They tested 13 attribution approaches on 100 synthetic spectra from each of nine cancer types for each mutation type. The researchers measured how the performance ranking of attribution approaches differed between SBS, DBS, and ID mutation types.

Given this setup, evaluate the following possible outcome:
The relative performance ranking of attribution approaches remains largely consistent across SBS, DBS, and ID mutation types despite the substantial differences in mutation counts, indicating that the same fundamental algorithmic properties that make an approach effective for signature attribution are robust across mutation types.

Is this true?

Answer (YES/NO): NO